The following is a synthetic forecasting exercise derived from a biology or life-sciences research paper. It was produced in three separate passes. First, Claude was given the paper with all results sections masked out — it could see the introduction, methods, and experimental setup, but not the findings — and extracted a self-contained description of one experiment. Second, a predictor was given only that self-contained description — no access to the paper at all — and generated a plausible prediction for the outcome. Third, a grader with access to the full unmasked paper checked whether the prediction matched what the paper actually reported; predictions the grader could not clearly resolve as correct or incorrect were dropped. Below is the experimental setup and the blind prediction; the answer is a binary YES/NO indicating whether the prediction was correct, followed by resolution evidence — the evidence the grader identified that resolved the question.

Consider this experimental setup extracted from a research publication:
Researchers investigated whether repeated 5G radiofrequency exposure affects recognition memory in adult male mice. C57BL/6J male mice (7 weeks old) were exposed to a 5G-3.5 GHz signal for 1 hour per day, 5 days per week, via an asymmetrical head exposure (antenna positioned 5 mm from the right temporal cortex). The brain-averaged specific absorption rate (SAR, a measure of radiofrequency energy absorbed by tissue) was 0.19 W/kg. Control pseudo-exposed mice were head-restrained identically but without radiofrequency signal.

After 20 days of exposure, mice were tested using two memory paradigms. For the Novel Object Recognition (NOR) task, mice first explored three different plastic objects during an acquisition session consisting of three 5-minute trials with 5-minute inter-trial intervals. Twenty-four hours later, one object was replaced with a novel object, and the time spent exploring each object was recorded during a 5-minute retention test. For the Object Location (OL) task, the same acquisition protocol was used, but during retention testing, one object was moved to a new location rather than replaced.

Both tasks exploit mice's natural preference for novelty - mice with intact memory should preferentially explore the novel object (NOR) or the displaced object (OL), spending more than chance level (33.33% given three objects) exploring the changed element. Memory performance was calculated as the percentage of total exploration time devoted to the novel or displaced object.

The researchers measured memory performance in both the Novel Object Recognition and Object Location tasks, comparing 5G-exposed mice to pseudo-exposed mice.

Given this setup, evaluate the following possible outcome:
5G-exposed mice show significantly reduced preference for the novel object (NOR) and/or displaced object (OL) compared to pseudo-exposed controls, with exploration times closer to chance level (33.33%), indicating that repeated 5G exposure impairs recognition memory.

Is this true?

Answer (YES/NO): NO